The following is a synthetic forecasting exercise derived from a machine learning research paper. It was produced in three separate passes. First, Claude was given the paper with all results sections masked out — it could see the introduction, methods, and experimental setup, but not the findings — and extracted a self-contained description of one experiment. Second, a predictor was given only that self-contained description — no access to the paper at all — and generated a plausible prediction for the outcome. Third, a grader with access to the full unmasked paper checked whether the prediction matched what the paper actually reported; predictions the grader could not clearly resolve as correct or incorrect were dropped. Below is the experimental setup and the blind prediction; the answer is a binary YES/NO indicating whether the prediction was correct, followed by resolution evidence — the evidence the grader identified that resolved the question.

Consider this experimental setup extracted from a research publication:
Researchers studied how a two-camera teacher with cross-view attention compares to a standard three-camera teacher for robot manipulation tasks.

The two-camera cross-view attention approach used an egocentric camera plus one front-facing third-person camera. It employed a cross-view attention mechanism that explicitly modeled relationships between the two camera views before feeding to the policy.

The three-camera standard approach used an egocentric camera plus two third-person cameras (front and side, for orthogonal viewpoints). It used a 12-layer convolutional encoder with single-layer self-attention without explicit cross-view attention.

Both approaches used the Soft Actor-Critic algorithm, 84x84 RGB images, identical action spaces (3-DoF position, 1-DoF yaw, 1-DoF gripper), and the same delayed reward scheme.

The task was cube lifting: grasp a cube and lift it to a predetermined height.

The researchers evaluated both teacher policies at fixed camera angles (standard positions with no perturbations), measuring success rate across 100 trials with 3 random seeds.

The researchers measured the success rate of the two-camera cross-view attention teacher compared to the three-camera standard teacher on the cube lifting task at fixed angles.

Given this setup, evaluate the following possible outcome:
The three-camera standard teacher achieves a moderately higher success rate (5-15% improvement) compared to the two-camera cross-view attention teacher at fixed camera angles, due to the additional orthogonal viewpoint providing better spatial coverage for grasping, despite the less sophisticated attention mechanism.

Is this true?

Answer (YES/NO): NO